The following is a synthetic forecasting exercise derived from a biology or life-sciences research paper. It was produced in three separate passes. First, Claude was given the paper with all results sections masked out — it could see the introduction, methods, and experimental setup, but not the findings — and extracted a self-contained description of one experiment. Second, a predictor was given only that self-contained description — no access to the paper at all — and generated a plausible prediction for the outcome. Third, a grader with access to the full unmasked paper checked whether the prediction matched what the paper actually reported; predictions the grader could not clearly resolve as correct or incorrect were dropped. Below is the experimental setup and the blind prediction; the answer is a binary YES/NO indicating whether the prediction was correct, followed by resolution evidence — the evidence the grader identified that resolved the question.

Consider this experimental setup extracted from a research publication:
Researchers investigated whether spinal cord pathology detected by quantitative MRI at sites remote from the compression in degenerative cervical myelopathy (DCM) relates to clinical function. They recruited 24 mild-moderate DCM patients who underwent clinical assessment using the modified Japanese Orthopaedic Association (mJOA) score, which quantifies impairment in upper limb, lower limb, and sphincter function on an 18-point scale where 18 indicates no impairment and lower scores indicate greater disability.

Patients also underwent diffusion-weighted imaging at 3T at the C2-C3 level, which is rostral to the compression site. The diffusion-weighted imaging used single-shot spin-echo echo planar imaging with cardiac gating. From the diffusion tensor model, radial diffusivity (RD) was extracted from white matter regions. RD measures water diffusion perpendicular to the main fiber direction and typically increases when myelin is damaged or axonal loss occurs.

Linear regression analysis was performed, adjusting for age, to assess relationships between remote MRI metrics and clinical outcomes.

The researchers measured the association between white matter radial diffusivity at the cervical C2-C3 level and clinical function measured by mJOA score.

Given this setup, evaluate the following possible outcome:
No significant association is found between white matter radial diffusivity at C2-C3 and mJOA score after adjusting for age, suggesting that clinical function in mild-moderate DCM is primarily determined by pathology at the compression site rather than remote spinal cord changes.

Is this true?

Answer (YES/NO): YES